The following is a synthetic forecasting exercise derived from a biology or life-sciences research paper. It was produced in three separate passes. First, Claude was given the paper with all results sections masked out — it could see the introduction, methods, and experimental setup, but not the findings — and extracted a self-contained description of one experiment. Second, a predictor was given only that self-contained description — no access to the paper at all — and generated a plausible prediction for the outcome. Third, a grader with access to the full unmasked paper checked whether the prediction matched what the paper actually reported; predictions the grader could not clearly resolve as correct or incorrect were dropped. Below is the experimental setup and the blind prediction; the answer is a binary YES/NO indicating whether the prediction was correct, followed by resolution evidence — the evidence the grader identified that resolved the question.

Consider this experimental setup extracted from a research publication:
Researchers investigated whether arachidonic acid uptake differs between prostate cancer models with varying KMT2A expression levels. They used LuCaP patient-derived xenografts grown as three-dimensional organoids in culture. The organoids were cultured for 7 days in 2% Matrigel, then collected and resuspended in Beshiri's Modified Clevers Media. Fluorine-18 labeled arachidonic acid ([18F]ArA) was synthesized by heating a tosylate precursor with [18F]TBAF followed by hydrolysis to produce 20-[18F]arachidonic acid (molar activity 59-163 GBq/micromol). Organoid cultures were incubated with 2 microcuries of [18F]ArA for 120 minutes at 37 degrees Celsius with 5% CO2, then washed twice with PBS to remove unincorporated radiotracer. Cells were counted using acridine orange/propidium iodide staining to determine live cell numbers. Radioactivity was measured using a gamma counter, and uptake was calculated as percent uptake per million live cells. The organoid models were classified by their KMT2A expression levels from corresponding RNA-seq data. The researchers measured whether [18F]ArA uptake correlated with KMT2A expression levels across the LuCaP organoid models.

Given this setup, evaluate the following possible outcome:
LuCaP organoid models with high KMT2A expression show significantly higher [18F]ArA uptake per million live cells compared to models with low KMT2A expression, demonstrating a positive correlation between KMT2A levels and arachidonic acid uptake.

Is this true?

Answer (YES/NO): NO